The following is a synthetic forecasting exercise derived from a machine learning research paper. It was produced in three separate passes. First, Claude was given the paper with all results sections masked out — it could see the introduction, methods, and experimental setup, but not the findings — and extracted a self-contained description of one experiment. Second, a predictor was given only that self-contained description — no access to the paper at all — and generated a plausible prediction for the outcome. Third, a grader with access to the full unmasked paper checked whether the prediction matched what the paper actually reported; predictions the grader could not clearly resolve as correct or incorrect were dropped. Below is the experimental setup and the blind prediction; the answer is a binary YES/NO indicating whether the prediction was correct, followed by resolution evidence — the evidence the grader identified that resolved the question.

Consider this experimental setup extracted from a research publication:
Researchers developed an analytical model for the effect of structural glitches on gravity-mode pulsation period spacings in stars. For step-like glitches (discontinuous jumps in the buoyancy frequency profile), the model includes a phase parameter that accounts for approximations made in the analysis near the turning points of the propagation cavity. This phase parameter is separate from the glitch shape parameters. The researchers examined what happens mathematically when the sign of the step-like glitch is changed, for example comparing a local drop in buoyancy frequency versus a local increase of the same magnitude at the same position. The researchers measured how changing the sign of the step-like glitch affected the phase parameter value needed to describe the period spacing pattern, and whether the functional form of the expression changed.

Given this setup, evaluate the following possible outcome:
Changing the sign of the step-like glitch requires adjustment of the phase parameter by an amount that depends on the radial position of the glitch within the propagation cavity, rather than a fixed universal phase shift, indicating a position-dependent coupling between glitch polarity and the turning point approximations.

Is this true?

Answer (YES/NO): NO